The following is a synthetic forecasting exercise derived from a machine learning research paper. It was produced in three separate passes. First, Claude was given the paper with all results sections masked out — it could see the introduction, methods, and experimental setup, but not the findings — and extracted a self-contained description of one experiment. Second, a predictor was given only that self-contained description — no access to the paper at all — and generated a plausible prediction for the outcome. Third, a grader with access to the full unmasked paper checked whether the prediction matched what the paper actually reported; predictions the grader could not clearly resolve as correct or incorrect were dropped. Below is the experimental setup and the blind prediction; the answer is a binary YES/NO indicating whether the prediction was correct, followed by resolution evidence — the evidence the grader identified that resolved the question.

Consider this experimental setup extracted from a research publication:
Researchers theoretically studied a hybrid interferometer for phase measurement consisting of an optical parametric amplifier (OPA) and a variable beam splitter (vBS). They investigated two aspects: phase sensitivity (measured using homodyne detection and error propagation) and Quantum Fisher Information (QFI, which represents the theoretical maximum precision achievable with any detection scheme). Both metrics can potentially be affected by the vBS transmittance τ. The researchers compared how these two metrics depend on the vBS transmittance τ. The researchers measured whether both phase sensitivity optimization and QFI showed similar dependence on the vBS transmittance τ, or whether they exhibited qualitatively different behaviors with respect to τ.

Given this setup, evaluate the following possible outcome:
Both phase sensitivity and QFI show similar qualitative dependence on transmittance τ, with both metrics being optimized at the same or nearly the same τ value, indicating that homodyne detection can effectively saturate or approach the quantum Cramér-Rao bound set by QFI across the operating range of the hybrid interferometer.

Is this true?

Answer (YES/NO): NO